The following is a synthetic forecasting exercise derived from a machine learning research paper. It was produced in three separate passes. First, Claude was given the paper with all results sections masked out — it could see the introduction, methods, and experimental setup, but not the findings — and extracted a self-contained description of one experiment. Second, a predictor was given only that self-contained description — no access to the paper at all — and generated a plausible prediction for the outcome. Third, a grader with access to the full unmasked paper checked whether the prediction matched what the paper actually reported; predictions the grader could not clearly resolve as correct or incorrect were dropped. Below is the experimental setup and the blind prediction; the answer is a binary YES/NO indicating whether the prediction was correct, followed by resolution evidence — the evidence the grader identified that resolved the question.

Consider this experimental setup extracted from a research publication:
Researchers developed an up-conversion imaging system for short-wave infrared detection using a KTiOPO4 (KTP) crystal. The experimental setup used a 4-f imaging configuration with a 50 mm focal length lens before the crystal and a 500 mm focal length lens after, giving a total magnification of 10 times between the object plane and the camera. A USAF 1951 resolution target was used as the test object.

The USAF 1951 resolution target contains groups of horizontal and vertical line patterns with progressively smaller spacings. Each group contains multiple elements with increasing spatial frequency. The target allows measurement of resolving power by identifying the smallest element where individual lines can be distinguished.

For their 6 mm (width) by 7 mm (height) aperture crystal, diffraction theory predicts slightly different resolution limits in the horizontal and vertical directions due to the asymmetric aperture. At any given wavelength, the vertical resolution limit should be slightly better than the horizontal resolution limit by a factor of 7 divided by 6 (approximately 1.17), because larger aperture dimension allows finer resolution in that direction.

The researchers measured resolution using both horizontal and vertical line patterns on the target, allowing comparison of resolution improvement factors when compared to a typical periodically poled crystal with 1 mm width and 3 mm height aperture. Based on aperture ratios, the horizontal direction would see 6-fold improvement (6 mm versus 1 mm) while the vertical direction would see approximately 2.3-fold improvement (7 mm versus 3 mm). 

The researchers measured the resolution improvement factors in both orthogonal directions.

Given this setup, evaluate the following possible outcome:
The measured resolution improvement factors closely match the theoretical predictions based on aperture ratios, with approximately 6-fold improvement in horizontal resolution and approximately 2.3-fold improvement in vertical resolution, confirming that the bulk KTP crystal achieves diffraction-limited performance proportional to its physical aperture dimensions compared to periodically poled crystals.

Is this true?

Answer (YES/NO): NO